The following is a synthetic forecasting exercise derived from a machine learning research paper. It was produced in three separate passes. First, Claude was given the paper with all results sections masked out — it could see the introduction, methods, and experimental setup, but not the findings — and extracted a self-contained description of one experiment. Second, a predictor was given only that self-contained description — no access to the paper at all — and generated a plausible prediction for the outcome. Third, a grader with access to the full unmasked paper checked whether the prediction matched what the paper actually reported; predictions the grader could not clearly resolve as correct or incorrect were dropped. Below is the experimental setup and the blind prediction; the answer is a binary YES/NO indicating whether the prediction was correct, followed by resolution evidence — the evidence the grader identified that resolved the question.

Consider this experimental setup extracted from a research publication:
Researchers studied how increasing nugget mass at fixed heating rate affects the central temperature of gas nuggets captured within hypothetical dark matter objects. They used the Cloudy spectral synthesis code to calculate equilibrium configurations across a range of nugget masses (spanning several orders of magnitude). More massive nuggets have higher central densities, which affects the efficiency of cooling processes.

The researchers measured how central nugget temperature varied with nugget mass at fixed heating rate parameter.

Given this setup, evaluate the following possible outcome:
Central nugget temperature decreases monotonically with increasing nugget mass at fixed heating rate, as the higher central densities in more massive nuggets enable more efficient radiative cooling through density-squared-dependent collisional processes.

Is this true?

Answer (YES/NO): YES